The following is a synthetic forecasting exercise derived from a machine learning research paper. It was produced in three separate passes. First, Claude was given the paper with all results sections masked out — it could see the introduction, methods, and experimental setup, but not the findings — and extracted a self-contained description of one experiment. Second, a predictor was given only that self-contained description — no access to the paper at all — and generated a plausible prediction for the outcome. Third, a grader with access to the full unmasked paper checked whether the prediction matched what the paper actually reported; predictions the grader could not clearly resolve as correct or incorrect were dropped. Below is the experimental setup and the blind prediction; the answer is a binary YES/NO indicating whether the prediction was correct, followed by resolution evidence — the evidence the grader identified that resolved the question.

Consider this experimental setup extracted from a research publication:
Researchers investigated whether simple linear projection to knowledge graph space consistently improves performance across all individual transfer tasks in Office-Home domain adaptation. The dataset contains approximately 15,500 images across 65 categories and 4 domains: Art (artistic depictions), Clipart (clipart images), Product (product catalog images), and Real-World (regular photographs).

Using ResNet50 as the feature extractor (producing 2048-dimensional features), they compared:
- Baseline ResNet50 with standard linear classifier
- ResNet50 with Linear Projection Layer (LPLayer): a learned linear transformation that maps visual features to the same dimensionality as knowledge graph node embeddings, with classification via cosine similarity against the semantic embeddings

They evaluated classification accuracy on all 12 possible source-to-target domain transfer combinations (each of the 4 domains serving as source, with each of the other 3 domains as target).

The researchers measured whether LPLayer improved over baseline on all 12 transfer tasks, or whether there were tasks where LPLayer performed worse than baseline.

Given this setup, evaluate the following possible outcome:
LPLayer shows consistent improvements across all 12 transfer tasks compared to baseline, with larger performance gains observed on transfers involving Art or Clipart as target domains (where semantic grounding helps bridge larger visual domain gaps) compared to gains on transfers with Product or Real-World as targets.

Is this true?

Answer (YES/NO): NO